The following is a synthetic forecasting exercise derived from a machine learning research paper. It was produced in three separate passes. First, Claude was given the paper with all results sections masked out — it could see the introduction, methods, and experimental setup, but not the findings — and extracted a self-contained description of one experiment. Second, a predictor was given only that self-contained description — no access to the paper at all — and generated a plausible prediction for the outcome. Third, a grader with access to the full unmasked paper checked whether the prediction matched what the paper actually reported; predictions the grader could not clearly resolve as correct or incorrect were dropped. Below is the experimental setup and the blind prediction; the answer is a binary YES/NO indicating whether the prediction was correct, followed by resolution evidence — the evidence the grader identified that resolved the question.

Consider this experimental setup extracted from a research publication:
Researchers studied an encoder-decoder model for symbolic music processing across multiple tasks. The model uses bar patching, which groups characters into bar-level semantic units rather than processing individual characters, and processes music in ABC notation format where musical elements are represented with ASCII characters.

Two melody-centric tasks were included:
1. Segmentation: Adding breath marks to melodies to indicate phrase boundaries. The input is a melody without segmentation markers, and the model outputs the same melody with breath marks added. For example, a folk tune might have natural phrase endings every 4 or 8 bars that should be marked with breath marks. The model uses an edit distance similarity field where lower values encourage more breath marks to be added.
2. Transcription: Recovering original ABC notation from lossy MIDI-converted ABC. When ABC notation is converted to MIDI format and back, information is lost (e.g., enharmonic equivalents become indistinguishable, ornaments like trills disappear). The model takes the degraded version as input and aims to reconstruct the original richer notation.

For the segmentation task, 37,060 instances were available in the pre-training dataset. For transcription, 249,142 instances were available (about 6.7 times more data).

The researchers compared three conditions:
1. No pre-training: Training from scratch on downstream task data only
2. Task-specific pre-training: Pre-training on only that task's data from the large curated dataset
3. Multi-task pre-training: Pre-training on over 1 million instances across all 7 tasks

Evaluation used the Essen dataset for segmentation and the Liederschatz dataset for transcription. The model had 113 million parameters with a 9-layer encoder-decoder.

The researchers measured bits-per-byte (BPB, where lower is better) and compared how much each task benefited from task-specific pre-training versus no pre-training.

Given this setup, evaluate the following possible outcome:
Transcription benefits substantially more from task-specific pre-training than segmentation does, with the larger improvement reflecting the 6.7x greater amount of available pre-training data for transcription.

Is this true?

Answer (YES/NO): YES